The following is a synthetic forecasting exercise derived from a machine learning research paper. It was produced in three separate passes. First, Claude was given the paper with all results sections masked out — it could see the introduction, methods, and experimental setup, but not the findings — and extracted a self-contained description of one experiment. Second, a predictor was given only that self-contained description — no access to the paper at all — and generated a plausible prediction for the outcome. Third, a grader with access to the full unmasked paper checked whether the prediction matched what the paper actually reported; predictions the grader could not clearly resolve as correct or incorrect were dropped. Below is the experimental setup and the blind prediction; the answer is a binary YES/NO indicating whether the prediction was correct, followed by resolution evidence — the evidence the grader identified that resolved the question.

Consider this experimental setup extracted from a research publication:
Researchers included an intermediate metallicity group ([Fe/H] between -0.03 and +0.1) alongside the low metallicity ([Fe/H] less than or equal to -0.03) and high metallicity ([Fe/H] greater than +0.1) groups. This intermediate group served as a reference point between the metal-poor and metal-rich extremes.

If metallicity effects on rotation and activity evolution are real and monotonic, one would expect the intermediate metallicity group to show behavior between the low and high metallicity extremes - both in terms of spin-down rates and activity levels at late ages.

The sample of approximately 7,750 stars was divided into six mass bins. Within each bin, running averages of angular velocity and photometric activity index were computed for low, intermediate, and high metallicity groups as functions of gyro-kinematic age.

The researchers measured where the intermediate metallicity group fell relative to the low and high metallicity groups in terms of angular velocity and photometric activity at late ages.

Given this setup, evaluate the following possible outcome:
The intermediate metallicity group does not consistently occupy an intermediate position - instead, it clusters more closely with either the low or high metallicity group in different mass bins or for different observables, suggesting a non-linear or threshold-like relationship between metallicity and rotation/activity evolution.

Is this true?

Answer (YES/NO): NO